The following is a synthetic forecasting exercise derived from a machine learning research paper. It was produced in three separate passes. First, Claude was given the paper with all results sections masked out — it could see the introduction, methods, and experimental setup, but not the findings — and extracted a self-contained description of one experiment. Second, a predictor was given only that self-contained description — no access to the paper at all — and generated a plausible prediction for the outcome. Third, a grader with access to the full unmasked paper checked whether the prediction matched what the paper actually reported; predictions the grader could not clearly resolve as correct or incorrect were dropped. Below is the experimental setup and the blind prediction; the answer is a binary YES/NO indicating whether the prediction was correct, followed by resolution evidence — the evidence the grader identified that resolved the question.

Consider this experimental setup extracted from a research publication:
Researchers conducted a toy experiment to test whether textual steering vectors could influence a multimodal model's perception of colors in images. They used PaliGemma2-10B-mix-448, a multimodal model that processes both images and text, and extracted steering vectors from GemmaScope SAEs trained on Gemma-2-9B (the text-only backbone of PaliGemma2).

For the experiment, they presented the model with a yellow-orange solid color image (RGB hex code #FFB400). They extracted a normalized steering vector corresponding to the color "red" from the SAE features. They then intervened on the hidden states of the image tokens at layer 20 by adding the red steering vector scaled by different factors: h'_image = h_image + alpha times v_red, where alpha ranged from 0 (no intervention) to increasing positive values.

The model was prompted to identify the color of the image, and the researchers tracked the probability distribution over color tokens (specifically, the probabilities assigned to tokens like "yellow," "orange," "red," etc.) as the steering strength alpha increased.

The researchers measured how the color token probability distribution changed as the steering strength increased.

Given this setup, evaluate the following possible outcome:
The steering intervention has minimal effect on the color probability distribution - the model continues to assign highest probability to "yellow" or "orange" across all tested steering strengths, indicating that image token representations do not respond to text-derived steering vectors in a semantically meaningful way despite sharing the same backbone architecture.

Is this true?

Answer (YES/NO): NO